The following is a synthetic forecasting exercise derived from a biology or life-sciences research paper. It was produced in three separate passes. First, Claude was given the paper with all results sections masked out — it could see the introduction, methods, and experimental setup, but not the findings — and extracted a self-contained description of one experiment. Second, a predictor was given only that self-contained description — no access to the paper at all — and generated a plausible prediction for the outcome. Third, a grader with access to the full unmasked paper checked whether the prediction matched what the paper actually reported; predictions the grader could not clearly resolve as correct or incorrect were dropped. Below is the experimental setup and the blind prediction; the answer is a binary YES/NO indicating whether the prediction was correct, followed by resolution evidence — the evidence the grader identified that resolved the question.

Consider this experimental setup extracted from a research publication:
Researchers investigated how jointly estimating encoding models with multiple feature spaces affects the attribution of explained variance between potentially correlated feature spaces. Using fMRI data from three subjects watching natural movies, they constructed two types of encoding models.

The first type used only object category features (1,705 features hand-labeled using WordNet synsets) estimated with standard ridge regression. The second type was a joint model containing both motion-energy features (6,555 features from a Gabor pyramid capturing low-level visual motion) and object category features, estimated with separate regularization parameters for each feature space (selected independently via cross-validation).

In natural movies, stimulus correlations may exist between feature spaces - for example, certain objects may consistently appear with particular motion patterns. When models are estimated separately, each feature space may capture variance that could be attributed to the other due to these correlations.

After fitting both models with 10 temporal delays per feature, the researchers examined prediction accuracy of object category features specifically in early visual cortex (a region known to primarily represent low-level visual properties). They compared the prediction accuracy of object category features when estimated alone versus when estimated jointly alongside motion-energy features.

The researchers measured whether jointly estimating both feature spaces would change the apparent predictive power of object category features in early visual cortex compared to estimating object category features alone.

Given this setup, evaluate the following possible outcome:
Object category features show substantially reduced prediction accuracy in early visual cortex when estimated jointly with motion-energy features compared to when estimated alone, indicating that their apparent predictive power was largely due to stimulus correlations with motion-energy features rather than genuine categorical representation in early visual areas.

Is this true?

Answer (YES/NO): YES